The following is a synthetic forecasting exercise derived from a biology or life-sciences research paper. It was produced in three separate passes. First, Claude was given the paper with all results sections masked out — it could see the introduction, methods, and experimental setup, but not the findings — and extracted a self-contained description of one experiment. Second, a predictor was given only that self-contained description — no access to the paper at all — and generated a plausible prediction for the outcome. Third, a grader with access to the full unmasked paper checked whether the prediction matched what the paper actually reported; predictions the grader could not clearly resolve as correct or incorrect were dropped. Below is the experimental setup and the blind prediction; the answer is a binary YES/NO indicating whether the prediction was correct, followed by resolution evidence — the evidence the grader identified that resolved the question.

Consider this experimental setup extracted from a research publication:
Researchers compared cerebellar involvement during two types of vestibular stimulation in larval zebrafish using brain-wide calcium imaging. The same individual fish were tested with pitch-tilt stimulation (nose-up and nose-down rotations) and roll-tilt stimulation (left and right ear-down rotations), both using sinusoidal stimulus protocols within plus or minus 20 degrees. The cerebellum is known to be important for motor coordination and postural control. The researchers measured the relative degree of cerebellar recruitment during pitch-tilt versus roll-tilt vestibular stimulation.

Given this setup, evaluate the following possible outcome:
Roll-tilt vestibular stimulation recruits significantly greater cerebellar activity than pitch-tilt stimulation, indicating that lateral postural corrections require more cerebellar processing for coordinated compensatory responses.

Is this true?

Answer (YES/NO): YES